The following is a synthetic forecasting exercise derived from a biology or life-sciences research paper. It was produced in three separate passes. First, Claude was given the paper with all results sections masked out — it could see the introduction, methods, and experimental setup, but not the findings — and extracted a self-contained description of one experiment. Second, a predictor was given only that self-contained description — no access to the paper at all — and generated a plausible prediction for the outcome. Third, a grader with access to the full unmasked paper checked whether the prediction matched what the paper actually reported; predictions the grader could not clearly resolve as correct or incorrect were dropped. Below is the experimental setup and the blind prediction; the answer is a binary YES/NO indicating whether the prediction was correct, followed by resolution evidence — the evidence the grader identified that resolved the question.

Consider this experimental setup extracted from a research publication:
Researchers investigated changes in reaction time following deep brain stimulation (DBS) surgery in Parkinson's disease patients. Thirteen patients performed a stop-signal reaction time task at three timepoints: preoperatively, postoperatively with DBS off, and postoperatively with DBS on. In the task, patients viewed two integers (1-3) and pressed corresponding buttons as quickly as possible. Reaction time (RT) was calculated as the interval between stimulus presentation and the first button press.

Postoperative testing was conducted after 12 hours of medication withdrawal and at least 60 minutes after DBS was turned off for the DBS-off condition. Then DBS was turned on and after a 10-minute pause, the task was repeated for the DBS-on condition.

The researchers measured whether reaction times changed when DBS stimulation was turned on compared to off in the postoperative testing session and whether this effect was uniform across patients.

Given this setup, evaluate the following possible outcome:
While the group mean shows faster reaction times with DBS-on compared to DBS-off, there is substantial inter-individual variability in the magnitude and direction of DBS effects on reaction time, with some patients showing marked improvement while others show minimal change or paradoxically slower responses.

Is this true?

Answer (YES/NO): NO